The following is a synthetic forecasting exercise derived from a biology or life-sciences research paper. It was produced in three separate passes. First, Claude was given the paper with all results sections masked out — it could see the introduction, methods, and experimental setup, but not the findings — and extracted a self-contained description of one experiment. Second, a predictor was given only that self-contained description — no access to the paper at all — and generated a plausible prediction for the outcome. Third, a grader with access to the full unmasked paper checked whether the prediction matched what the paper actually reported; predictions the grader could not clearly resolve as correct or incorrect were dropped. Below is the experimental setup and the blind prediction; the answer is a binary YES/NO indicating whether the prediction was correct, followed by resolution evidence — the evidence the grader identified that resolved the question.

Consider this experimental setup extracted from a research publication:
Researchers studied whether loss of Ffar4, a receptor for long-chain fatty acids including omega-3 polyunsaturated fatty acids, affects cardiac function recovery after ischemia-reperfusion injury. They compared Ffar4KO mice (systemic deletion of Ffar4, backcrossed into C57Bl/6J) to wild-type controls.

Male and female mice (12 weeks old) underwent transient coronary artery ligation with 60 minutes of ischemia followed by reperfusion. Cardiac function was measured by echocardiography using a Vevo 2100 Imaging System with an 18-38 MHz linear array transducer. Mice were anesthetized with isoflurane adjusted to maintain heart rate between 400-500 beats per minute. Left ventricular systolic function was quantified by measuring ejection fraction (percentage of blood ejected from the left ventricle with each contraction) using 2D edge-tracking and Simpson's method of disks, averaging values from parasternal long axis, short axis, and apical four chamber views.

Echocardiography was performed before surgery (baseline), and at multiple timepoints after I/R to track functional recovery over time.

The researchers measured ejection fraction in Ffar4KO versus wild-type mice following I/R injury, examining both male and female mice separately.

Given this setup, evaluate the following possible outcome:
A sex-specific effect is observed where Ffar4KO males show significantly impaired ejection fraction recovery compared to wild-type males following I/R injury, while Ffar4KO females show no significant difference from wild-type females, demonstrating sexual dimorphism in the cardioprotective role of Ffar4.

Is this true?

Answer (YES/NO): NO